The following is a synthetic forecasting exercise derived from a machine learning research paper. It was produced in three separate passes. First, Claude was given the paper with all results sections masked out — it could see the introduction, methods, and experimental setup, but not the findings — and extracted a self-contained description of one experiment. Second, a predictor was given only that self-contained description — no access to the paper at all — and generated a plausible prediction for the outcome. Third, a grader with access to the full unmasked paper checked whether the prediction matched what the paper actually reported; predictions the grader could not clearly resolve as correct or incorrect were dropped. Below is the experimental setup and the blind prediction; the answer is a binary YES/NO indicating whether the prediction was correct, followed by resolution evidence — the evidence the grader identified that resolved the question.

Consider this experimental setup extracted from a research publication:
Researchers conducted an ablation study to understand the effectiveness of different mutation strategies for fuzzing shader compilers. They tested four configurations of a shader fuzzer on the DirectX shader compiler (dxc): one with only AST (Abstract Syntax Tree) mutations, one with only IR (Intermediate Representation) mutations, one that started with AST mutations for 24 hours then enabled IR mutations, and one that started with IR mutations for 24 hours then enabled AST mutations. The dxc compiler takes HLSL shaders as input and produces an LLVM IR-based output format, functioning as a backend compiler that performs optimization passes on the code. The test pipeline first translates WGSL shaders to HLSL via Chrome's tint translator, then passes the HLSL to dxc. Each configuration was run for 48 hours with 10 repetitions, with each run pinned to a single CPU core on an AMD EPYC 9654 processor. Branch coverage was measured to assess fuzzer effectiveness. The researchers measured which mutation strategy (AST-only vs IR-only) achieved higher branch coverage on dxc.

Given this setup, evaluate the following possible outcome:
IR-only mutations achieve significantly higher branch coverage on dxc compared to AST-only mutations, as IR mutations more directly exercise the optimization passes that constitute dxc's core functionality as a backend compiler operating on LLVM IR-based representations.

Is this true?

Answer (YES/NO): YES